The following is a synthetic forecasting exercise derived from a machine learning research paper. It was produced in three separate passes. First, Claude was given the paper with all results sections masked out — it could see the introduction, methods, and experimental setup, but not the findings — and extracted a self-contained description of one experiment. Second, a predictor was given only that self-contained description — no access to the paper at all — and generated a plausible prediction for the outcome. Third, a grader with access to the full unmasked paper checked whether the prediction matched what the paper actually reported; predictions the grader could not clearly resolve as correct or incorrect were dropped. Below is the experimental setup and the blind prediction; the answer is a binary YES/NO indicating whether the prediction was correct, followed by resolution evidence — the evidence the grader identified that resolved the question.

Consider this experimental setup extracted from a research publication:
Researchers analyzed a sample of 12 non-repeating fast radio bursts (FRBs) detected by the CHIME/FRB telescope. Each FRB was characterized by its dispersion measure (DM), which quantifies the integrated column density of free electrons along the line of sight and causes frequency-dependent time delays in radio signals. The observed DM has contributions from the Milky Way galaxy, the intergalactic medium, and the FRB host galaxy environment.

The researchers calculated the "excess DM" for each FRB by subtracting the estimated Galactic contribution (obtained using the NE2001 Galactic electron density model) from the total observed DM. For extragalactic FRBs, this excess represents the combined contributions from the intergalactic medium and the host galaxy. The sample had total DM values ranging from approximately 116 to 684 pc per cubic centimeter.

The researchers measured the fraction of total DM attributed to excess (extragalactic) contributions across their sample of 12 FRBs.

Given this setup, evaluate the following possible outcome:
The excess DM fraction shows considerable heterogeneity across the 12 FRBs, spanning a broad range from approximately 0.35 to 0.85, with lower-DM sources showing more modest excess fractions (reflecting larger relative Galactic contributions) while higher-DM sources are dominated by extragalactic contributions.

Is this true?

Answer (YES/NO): NO